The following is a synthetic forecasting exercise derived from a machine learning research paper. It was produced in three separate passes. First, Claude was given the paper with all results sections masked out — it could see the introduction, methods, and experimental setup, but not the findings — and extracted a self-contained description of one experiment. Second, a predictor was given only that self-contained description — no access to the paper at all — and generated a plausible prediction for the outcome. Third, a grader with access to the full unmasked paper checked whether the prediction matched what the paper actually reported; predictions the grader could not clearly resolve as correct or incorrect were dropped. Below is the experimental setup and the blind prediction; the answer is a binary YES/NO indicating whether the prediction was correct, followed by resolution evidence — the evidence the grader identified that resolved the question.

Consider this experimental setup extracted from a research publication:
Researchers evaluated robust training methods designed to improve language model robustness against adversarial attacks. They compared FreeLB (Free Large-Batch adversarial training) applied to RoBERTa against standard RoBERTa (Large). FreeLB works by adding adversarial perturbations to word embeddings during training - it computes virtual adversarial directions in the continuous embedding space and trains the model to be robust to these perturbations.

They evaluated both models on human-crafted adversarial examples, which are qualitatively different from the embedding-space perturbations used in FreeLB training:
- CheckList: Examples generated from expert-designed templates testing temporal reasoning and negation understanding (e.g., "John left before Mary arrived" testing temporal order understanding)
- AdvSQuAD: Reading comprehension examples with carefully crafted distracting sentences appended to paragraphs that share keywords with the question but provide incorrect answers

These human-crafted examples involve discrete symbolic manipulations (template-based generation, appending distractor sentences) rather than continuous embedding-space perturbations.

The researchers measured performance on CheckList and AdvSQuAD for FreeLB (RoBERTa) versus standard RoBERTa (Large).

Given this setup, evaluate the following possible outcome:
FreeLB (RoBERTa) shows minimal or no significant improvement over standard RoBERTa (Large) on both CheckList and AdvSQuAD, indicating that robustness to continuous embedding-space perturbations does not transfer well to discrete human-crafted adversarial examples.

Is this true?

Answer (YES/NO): NO